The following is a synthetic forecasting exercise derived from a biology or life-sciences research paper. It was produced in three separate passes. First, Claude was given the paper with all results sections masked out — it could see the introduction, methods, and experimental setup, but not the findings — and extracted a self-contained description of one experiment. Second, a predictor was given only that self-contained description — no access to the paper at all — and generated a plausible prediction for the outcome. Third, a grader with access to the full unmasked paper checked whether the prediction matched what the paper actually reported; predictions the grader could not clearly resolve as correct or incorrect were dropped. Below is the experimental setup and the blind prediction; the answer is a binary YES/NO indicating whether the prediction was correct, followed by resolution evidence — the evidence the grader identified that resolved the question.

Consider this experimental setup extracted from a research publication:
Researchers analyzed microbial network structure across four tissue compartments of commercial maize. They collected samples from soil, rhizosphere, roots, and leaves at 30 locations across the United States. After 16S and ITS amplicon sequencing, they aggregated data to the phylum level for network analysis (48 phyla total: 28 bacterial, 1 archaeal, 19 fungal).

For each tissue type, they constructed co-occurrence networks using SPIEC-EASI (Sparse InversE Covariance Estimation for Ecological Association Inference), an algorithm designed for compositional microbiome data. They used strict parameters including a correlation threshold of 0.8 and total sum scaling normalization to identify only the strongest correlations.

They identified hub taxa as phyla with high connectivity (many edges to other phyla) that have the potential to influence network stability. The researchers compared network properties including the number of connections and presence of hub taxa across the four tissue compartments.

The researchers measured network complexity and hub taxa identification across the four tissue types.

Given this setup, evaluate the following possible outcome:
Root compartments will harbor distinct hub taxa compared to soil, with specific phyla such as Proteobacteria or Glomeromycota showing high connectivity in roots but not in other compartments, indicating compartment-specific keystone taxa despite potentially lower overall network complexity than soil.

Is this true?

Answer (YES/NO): NO